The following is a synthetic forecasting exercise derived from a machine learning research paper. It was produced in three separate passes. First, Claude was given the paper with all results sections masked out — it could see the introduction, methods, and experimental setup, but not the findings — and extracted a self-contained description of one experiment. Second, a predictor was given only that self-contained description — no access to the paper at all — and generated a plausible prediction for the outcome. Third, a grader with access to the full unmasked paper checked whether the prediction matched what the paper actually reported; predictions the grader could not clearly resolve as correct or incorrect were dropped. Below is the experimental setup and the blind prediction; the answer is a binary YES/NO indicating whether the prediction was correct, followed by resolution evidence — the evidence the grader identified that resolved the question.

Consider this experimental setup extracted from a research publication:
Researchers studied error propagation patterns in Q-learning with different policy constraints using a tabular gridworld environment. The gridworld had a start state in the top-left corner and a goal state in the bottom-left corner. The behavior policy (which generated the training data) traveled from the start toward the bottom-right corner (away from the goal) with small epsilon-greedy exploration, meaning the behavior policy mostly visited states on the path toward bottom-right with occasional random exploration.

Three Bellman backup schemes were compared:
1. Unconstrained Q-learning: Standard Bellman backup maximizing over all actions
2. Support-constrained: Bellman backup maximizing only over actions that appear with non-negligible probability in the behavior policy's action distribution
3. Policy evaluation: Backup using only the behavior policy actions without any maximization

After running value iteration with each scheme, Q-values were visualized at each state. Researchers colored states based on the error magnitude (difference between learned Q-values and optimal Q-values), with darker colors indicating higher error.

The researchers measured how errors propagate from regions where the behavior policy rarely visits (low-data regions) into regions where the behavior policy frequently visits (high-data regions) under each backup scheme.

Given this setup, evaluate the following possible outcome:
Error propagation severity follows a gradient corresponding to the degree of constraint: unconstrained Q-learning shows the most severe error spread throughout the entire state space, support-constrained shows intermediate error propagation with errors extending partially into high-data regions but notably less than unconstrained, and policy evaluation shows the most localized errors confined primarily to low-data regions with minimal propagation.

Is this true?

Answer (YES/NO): NO